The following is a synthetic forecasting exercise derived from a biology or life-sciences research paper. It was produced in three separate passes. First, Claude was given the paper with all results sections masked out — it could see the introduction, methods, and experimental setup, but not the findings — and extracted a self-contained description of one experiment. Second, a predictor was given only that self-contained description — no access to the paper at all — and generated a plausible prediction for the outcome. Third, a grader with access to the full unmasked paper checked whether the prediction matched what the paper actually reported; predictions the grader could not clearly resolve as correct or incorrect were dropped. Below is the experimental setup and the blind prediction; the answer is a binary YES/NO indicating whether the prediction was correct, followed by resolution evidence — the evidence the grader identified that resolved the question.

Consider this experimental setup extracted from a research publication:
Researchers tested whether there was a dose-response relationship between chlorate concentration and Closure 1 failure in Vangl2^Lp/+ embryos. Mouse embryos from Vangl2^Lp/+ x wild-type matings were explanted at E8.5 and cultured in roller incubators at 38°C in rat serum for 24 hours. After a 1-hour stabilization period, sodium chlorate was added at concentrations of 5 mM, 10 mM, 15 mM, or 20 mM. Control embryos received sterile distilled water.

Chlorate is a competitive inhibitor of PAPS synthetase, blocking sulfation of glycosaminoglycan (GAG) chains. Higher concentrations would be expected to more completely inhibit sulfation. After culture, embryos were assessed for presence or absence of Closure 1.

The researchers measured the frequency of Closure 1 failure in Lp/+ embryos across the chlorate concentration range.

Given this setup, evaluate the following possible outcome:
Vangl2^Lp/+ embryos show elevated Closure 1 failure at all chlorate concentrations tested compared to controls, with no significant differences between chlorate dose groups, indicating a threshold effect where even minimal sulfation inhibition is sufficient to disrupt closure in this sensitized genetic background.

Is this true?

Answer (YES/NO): NO